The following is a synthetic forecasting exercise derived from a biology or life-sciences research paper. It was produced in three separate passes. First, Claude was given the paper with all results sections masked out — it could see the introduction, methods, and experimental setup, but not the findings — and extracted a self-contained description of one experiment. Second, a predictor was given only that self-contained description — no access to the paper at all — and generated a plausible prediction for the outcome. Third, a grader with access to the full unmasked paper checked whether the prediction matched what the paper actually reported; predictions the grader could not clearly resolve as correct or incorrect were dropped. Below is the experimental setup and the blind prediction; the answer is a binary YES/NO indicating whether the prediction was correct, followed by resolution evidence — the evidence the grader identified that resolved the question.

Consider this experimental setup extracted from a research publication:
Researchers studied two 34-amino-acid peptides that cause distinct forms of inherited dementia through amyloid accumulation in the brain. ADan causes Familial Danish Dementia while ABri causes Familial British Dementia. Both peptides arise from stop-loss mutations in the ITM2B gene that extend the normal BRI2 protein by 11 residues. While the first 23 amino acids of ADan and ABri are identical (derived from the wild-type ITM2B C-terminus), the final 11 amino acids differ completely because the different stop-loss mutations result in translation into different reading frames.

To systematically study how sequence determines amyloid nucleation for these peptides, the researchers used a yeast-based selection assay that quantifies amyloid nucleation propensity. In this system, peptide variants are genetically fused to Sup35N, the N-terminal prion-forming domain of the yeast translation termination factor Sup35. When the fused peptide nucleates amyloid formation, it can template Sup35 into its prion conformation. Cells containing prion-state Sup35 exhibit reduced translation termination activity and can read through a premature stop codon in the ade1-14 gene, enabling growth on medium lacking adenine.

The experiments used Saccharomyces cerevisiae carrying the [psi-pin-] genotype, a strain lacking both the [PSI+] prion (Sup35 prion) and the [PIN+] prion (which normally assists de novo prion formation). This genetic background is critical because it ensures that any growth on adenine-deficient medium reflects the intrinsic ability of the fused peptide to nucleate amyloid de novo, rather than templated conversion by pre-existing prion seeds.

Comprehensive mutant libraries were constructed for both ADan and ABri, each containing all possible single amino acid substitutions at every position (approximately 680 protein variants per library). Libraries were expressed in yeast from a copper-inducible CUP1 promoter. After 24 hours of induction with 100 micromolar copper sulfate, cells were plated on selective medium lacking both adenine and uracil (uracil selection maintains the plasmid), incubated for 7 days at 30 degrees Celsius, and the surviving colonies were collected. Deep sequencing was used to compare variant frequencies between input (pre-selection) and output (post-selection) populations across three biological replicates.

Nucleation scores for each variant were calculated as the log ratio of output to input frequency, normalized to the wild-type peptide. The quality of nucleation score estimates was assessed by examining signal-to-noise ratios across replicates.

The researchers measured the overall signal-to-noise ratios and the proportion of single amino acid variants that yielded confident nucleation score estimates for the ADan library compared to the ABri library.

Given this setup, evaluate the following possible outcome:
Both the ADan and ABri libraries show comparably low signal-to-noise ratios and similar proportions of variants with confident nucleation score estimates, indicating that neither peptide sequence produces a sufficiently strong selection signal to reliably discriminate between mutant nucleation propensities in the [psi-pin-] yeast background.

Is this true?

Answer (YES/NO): NO